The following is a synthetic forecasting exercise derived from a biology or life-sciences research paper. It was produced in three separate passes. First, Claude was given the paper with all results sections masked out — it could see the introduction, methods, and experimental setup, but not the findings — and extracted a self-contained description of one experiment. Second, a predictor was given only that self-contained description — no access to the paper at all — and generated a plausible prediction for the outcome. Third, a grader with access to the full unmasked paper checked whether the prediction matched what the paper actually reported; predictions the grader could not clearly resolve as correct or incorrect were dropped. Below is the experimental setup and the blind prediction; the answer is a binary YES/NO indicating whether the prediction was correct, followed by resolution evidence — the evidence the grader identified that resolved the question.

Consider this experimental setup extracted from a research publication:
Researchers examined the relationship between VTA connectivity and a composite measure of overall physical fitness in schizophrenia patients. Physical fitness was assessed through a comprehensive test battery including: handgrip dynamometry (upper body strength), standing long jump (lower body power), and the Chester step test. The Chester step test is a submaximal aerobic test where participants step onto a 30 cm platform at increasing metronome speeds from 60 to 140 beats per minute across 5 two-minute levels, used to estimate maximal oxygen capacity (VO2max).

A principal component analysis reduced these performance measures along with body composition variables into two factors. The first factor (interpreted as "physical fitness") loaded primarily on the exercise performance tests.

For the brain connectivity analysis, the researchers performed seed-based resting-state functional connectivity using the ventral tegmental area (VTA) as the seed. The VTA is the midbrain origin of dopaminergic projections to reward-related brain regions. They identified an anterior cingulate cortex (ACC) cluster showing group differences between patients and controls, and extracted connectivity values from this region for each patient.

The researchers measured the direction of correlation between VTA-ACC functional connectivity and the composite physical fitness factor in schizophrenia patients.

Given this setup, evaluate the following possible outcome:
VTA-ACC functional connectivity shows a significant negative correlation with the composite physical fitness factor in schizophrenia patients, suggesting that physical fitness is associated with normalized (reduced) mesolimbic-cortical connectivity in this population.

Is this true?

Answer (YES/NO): NO